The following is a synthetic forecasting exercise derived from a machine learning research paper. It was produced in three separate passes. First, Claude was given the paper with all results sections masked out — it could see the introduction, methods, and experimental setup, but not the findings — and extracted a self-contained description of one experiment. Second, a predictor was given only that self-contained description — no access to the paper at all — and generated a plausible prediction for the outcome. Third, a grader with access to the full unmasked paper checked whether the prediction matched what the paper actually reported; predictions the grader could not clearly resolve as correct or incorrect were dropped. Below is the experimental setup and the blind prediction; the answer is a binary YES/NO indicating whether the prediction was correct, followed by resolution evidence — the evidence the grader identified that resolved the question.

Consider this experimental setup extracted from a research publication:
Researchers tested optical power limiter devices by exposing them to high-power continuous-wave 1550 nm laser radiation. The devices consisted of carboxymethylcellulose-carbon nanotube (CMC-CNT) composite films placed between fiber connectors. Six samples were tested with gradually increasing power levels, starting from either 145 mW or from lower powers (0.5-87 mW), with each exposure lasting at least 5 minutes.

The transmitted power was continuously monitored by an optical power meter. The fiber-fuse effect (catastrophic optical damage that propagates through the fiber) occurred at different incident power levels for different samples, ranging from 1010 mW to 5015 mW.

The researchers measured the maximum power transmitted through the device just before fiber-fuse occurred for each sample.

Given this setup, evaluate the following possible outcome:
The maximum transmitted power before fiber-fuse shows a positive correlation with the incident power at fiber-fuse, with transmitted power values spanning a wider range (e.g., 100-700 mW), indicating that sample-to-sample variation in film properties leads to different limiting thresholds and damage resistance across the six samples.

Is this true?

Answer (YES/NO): NO